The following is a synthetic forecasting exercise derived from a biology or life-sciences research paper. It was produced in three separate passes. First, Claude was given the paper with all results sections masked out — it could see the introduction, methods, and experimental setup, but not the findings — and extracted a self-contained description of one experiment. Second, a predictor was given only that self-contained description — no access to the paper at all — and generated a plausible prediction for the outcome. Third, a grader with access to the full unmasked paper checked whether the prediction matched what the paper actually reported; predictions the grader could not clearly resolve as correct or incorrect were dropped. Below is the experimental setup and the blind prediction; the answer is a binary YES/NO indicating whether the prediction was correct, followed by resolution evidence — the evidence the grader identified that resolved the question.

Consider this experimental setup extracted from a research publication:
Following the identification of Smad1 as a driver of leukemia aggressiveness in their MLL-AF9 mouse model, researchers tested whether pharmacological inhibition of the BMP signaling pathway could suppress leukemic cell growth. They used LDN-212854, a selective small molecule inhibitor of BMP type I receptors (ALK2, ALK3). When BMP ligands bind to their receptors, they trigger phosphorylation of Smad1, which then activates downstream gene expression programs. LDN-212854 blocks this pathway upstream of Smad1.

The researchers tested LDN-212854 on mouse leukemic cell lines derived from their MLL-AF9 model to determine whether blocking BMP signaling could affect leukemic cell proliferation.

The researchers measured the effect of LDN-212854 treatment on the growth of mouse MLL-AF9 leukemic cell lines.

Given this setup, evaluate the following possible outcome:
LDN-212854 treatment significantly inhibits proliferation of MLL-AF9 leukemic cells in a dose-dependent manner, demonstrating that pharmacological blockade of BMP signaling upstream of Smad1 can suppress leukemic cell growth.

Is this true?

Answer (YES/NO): YES